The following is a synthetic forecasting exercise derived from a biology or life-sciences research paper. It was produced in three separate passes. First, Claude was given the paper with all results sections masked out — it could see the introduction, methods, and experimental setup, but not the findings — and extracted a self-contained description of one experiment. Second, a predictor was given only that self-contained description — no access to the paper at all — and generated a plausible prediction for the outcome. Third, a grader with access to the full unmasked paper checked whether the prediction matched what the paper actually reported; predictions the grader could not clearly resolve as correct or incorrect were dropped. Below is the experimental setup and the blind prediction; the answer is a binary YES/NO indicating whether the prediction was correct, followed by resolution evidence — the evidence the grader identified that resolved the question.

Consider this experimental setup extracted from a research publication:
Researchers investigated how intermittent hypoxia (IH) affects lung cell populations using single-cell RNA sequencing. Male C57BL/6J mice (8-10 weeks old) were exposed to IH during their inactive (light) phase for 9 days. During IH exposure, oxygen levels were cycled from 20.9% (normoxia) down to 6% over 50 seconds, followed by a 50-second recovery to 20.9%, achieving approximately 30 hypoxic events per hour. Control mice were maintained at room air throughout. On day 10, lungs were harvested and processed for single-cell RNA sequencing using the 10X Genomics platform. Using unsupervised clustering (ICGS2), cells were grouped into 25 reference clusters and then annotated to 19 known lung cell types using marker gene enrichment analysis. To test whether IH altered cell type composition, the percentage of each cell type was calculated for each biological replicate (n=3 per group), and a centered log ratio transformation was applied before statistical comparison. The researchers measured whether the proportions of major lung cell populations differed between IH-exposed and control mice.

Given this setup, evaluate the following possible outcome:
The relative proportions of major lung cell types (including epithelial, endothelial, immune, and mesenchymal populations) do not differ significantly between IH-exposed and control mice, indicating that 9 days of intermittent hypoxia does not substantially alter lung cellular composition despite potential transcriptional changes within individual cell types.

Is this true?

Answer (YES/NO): YES